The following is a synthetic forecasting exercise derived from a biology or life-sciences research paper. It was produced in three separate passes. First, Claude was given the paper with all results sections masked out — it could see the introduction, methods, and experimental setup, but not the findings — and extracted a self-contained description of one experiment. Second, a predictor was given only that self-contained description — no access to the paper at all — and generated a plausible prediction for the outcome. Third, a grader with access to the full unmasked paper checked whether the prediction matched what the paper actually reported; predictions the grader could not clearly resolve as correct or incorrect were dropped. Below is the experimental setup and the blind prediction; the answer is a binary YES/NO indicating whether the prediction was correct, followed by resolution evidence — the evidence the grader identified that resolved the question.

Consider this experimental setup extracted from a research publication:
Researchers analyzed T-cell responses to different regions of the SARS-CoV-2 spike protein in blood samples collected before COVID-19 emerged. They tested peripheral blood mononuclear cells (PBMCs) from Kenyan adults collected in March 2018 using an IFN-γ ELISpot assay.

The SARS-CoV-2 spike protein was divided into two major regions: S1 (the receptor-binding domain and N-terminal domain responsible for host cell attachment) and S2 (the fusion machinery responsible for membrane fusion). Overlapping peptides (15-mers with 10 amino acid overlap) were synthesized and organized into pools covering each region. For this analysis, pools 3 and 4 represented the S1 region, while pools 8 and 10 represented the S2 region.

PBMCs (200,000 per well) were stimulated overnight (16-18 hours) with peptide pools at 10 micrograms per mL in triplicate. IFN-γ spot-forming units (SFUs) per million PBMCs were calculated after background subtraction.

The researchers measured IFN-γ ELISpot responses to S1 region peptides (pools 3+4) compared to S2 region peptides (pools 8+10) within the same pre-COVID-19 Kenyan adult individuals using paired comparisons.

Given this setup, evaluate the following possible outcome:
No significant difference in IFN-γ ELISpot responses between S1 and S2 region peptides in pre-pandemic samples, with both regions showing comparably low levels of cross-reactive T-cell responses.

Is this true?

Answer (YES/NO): NO